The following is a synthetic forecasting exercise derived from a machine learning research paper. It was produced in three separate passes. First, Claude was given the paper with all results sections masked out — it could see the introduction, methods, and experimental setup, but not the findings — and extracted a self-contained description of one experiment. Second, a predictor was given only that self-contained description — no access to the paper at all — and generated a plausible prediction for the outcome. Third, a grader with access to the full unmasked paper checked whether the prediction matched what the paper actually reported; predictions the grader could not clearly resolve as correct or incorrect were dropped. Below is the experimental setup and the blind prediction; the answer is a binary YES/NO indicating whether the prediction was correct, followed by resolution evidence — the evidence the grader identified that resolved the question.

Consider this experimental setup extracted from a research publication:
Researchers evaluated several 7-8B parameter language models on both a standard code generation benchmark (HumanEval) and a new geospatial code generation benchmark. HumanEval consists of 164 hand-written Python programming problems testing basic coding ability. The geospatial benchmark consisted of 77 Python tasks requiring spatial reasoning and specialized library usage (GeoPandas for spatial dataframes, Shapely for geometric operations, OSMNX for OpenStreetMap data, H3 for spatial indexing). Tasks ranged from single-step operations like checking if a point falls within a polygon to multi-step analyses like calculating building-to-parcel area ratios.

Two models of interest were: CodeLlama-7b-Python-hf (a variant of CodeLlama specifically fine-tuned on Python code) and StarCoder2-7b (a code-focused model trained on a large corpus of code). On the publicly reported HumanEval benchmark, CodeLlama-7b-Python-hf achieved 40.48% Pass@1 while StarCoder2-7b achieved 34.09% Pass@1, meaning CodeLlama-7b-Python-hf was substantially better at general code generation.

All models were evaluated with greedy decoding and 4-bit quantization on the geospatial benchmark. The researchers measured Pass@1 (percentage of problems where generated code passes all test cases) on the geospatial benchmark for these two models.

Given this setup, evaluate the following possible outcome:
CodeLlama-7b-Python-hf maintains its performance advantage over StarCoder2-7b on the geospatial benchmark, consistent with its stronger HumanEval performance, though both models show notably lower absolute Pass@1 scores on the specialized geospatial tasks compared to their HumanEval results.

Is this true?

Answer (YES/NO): NO